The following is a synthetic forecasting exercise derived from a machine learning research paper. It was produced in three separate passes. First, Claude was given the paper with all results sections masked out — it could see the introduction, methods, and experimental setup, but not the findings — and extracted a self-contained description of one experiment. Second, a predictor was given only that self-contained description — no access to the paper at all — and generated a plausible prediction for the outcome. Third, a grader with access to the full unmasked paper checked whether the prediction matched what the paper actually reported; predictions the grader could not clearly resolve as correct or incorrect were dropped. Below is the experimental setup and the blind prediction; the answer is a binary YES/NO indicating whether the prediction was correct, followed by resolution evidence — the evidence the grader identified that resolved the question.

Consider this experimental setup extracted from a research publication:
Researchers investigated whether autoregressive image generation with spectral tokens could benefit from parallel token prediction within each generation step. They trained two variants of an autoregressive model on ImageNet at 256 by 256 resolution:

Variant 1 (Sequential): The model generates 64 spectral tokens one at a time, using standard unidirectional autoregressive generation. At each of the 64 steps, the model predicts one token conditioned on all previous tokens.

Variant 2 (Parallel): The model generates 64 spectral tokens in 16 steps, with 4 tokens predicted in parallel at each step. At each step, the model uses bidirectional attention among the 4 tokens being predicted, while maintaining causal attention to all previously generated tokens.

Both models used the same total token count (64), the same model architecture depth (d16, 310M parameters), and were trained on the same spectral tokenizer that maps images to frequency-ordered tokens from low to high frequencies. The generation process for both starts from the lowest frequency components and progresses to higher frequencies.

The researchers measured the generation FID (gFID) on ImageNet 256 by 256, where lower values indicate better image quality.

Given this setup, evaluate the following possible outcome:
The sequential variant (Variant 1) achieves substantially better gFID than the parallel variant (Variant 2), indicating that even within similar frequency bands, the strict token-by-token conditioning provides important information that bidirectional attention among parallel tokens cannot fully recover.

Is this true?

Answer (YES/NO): NO